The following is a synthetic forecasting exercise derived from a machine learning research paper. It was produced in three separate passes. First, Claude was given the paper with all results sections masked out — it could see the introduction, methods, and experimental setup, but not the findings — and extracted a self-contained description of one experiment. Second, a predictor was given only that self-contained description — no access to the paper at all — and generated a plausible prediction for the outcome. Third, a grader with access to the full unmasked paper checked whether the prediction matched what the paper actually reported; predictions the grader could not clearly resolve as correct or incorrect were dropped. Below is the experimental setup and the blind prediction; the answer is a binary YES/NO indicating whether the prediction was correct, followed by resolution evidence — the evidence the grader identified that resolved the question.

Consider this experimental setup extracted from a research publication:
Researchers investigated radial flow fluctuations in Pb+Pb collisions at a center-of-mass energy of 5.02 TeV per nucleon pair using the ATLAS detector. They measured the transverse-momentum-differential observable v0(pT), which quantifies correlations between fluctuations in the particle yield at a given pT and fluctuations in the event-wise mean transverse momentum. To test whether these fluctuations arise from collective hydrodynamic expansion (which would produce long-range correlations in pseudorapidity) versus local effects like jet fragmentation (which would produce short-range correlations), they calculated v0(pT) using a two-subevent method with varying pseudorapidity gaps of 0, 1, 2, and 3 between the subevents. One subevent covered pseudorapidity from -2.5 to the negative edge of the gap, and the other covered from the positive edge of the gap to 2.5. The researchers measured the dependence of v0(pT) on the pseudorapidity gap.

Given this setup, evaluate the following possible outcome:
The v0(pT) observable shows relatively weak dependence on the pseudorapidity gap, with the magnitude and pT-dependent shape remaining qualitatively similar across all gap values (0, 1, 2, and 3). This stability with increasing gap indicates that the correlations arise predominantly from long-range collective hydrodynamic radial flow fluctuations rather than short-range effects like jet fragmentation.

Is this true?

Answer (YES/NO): YES